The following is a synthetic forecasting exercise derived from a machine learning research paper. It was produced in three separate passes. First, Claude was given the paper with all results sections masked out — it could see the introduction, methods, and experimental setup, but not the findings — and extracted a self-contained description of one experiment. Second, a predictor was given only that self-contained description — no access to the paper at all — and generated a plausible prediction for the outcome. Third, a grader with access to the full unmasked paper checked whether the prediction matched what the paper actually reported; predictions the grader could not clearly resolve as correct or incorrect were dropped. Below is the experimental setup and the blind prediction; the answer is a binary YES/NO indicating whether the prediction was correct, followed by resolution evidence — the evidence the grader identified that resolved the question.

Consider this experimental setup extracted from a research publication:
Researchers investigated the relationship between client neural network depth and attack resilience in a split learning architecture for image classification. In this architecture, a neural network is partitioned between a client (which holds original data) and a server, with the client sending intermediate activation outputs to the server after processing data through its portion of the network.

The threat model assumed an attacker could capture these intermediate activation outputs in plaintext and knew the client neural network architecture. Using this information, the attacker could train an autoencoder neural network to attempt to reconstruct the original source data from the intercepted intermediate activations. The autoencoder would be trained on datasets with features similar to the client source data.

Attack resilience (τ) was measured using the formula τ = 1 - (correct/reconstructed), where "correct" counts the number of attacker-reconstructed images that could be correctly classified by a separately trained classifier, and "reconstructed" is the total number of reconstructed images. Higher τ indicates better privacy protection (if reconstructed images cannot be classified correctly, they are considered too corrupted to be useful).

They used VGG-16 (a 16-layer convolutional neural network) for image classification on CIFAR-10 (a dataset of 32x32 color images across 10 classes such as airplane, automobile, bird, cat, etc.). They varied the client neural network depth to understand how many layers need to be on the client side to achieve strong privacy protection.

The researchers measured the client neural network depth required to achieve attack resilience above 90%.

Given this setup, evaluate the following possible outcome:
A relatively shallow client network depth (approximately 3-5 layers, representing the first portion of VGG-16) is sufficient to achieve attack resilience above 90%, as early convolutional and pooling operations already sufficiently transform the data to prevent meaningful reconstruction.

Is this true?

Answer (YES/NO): NO